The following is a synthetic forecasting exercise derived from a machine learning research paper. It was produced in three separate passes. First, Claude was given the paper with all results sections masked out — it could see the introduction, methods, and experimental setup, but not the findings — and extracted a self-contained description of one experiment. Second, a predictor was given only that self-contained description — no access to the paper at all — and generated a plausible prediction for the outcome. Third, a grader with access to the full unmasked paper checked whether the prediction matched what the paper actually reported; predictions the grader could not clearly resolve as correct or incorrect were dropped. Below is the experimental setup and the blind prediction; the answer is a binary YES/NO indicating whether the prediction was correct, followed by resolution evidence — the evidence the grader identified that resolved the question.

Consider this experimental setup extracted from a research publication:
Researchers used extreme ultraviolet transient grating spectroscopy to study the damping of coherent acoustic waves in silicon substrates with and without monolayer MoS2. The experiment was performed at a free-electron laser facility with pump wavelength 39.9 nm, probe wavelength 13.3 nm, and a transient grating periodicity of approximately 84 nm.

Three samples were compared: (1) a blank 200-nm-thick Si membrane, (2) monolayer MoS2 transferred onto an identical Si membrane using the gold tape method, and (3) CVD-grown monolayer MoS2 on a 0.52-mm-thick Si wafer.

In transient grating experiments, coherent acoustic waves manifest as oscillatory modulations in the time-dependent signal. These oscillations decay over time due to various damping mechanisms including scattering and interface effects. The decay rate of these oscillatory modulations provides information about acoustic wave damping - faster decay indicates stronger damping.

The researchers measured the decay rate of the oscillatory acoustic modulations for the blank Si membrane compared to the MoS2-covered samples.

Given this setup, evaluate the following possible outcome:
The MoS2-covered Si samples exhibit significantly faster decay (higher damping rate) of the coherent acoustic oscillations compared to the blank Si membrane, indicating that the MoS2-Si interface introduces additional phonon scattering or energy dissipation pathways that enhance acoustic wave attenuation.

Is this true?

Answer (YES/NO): YES